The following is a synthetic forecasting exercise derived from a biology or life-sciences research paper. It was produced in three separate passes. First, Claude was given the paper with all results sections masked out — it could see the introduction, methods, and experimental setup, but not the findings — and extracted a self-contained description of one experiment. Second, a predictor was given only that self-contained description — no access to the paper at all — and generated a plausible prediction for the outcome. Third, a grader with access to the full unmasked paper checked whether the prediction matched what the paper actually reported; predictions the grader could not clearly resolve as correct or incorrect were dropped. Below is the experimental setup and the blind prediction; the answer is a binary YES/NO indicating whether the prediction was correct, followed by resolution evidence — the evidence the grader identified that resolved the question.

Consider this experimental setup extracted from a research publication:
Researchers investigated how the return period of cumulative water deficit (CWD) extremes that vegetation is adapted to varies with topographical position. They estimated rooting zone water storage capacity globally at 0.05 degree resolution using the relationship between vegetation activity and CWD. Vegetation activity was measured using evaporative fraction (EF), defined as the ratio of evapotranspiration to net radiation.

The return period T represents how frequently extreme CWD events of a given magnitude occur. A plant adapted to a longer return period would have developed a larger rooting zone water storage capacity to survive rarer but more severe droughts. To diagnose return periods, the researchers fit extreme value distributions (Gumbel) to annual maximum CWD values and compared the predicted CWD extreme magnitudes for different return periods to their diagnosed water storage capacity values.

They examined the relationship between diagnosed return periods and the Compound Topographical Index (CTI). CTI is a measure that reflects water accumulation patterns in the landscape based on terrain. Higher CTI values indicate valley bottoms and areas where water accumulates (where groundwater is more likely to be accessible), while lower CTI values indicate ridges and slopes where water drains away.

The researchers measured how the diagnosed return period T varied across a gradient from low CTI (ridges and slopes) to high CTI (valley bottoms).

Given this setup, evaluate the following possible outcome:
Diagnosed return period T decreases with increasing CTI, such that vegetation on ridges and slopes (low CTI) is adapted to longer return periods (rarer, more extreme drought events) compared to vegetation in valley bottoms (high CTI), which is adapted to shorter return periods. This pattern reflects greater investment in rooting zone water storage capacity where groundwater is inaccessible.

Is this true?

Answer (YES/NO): NO